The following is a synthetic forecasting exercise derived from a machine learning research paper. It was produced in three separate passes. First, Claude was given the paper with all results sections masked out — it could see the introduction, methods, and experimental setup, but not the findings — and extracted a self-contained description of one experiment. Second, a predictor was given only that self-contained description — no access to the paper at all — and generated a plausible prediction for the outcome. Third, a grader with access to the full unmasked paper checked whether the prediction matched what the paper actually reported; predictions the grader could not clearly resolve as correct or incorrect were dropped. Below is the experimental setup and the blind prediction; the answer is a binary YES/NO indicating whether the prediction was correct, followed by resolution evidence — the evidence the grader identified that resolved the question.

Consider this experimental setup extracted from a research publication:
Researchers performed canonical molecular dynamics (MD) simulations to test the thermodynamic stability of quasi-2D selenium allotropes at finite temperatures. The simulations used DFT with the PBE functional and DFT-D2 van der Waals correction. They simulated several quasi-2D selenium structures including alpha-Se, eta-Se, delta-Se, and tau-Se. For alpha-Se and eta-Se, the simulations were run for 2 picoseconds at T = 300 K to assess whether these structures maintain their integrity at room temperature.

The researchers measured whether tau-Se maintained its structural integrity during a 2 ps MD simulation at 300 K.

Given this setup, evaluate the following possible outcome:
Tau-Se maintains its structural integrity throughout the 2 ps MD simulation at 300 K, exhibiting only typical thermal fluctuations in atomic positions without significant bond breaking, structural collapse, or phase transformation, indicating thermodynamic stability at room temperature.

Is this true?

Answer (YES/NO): NO